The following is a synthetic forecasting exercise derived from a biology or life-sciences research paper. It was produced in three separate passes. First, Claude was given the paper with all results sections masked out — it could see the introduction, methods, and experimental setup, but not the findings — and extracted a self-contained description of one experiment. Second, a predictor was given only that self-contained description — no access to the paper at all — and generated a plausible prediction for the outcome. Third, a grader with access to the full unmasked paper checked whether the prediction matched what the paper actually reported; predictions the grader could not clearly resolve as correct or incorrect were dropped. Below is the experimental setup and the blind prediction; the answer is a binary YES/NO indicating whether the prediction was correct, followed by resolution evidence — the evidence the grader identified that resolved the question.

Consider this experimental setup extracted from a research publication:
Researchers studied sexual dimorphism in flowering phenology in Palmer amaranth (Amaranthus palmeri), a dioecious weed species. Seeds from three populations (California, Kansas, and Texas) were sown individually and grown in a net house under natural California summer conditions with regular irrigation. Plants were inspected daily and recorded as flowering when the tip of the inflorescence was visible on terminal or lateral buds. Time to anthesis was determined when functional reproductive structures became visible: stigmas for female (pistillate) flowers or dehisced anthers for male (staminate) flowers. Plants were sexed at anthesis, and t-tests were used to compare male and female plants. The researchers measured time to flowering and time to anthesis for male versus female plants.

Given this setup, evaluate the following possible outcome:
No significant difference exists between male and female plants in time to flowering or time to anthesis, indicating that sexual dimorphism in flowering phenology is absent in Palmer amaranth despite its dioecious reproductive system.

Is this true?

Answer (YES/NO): NO